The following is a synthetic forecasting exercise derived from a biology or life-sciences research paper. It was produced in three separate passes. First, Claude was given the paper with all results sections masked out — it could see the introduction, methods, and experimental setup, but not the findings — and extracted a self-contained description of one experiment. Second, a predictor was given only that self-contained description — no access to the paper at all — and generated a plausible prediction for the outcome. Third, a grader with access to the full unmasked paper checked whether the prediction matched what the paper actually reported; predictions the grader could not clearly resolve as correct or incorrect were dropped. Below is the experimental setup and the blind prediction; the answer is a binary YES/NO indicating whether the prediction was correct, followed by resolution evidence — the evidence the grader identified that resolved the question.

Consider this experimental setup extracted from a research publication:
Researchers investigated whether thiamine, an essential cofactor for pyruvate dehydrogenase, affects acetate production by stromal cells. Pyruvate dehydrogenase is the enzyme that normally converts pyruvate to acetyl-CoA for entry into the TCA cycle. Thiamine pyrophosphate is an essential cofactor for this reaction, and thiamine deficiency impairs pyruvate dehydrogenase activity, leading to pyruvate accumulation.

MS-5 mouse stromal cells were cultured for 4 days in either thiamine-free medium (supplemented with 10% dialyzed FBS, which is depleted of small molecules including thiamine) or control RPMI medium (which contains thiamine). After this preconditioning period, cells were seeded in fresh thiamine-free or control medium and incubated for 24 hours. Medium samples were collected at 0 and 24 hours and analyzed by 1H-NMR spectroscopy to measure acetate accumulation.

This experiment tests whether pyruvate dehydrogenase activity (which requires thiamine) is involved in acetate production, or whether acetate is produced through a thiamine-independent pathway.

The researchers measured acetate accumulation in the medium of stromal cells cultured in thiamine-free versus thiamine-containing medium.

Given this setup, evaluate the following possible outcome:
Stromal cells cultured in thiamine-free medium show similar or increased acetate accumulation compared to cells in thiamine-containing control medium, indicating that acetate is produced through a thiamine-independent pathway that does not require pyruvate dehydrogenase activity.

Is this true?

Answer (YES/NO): YES